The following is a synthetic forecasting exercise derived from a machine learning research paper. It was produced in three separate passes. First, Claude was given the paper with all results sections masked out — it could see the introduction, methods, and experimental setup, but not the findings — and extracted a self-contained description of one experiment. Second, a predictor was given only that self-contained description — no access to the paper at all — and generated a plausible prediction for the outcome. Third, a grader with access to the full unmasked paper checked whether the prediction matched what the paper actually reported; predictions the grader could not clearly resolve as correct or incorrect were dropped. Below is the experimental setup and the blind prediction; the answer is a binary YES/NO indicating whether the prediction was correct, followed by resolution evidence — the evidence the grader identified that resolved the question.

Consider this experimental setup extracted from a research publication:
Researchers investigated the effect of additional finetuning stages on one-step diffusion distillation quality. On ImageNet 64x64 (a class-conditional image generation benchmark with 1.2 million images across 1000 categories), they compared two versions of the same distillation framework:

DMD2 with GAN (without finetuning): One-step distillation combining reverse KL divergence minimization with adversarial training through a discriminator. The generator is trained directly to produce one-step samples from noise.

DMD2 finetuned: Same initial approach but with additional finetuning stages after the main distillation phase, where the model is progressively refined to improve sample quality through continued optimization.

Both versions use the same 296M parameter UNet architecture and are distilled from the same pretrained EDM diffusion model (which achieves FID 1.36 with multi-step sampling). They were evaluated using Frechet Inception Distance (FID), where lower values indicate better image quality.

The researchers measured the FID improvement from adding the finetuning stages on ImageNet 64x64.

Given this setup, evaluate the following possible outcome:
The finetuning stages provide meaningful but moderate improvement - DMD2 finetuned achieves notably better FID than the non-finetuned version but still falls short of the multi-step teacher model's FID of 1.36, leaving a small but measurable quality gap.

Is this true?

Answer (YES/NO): NO